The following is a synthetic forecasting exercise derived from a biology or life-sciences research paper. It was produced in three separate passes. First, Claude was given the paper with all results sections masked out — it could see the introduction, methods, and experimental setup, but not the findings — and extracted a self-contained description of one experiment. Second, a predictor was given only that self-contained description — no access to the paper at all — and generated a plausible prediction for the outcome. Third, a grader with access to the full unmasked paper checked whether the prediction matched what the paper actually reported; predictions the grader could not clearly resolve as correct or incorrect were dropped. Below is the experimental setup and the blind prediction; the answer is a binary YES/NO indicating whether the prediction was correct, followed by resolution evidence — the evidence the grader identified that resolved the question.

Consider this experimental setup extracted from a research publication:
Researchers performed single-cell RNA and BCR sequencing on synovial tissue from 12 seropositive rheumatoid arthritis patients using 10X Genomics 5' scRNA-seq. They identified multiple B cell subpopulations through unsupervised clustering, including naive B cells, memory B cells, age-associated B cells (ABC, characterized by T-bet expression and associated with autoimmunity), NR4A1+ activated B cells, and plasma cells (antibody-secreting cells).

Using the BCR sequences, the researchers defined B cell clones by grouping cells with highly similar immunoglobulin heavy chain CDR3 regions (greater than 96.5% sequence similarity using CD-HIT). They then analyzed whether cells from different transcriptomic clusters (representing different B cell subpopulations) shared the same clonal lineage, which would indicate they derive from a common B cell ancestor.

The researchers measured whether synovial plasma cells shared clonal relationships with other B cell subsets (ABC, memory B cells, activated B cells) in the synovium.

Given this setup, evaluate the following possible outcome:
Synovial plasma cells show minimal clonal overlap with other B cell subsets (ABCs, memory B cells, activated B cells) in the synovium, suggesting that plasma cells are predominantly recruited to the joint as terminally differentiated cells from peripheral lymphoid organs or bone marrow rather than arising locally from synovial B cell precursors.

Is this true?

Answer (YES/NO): NO